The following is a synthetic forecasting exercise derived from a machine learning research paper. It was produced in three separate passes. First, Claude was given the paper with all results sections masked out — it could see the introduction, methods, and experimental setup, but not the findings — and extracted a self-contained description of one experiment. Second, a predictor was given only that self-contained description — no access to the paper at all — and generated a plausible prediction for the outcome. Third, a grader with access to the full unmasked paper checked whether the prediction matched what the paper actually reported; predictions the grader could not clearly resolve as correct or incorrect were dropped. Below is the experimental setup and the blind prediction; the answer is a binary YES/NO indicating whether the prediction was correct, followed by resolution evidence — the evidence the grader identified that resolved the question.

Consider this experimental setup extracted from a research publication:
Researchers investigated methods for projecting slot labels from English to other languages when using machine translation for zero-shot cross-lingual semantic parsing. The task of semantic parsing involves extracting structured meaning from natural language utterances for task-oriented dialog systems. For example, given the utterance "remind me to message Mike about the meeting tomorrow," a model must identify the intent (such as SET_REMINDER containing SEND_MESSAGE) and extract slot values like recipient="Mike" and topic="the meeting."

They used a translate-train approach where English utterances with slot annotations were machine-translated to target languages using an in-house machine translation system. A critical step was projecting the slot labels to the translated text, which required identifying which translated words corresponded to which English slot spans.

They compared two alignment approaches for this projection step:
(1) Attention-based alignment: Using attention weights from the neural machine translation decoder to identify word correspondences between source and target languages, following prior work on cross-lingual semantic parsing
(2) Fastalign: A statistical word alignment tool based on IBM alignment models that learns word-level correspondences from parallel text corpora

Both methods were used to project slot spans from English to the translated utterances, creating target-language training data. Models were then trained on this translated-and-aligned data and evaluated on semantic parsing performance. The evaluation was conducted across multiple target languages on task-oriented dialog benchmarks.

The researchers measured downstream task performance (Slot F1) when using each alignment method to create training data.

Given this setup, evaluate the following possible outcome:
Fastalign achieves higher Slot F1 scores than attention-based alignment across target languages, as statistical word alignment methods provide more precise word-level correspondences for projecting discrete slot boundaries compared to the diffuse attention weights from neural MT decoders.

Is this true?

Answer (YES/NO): YES